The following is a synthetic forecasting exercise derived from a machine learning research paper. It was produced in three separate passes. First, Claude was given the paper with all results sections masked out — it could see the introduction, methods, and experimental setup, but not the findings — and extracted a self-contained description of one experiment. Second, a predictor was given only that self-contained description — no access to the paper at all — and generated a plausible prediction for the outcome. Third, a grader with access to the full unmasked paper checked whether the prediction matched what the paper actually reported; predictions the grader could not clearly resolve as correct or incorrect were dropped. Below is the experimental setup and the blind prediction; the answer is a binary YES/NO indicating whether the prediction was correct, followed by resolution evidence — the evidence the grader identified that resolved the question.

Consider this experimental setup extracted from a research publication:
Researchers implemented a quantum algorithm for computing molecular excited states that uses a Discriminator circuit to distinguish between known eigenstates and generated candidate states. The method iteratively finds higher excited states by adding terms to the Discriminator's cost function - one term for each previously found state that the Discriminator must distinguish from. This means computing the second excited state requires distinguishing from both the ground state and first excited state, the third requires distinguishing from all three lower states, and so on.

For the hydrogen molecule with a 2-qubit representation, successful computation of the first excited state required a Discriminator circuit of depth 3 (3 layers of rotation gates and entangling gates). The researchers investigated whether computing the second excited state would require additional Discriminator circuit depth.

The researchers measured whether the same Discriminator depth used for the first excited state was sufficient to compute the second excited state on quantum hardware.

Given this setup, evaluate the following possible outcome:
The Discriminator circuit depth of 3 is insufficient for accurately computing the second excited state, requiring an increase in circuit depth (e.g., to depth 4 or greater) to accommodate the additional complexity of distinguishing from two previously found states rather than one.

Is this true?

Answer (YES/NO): YES